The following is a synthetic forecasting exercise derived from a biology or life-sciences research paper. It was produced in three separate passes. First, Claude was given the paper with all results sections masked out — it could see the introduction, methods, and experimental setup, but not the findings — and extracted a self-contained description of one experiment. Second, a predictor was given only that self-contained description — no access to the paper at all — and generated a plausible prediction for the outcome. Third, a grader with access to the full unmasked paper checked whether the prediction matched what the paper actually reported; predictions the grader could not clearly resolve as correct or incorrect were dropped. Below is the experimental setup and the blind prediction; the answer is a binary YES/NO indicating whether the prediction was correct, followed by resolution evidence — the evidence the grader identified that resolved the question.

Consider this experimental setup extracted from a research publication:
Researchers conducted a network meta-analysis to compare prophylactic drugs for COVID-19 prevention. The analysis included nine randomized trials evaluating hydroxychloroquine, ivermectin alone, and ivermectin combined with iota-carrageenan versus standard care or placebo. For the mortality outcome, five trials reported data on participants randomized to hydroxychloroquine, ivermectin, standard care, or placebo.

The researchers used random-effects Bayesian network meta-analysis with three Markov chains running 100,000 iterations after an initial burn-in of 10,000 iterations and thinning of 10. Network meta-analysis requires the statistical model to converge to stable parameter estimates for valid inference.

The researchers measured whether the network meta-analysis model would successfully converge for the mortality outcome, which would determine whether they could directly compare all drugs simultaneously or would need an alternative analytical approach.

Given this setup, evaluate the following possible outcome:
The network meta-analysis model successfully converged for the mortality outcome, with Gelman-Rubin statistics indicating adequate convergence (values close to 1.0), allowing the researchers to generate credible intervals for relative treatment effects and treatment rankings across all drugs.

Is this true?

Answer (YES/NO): NO